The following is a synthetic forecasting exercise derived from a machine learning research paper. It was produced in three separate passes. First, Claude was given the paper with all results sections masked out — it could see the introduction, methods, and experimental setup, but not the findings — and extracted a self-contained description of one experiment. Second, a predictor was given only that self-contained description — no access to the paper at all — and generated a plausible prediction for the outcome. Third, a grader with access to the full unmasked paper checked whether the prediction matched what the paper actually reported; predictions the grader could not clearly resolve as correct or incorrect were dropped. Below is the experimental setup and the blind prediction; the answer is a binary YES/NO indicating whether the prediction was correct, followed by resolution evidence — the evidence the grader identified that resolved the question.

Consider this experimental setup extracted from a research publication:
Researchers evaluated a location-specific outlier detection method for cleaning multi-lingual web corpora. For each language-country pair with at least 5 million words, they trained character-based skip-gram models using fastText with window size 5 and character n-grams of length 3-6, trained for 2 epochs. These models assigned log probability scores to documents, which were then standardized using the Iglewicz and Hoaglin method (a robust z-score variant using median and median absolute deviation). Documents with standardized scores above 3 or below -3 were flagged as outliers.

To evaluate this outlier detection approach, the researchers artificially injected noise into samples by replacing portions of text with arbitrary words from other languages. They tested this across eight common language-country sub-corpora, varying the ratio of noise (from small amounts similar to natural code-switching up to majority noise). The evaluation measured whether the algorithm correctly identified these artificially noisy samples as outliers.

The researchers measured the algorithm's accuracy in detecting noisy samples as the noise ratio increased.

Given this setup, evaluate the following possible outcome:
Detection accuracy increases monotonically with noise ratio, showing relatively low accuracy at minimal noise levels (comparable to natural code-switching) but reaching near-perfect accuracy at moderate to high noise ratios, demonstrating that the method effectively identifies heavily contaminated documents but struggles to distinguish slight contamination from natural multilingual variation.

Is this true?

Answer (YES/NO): YES